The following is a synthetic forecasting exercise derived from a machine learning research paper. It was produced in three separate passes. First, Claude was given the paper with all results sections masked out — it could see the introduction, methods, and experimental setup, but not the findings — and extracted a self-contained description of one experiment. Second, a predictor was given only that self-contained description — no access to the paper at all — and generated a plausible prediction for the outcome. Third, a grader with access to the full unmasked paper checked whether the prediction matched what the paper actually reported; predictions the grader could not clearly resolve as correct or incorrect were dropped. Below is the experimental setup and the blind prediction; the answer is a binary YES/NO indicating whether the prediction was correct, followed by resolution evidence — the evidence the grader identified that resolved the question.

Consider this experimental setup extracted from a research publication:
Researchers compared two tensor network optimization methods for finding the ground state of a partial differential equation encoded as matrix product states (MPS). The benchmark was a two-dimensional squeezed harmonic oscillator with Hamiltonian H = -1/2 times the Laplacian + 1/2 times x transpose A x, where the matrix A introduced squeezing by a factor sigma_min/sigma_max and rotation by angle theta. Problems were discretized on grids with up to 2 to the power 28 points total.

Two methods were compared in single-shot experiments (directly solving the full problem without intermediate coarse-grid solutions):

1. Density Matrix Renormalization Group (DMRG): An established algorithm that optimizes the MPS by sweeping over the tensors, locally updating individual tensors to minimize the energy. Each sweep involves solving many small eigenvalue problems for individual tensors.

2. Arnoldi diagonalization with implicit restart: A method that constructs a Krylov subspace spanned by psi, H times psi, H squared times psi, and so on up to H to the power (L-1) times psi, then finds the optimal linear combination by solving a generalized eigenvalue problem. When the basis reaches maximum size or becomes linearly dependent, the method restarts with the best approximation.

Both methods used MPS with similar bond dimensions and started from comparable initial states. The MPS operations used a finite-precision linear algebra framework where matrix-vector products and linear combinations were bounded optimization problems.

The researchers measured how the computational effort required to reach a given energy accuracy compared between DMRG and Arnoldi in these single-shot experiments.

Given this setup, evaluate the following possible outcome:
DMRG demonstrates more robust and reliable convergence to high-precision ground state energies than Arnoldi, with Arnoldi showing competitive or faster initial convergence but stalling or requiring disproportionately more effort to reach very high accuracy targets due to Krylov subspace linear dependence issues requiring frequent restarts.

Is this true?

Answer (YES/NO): NO